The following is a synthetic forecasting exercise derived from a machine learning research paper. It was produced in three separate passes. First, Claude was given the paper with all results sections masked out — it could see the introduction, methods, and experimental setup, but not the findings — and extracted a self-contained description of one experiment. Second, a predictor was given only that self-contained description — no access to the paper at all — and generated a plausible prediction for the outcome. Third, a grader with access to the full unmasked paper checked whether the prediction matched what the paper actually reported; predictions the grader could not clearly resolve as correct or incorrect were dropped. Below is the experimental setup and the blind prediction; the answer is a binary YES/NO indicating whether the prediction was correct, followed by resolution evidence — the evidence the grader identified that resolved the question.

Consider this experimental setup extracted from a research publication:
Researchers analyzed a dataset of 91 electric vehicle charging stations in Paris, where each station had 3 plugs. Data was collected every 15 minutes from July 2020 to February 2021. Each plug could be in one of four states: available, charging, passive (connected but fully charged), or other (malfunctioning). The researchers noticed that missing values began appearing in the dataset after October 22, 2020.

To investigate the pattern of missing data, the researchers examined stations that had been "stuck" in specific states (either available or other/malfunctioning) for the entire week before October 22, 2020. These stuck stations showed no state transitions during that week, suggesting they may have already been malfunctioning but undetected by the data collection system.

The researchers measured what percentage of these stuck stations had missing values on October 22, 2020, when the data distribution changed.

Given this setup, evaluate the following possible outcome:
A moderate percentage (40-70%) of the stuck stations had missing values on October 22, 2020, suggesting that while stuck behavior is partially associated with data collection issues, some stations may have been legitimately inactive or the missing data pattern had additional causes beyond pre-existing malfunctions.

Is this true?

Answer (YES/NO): NO